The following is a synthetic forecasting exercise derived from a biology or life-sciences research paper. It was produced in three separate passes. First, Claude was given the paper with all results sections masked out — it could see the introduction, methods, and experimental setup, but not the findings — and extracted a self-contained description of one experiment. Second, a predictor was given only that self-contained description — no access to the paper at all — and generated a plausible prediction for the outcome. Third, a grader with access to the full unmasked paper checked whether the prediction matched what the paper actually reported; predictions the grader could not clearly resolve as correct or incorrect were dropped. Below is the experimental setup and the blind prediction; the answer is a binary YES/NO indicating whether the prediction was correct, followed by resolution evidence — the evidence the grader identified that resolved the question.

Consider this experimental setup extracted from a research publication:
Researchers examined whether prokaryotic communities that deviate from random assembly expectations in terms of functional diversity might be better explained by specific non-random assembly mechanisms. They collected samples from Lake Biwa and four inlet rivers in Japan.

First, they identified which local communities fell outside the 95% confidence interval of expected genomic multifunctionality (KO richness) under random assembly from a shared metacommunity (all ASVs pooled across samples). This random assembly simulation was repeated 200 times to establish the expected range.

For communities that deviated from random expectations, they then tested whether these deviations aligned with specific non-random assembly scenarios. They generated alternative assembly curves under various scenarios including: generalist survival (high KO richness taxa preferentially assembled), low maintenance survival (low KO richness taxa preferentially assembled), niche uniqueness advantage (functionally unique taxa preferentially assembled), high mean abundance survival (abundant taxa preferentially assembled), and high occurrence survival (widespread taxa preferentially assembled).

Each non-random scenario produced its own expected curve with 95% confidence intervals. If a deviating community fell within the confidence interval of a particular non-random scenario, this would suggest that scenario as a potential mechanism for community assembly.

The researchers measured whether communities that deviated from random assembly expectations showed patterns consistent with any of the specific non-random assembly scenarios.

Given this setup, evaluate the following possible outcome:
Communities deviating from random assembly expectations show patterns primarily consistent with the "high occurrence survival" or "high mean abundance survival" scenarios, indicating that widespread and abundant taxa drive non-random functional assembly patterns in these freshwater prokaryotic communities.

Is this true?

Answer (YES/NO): NO